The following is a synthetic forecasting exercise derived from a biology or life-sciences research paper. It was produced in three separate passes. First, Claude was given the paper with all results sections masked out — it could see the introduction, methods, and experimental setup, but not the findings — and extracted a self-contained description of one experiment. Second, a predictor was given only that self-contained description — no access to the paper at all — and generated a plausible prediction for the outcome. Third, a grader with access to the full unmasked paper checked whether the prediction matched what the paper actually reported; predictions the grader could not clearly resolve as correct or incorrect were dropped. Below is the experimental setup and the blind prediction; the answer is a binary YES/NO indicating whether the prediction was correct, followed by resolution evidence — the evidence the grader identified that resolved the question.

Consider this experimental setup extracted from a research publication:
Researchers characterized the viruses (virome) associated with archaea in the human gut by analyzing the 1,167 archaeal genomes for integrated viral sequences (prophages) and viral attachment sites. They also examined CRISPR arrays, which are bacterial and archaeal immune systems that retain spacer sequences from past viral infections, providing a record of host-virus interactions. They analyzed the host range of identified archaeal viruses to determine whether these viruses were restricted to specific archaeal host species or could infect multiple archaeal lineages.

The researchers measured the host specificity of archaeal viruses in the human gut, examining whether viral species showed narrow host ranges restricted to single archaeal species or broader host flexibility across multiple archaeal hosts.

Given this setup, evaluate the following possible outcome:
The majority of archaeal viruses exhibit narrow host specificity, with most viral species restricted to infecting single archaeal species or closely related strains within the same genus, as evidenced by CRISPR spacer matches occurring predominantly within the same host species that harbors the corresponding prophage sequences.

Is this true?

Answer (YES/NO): NO